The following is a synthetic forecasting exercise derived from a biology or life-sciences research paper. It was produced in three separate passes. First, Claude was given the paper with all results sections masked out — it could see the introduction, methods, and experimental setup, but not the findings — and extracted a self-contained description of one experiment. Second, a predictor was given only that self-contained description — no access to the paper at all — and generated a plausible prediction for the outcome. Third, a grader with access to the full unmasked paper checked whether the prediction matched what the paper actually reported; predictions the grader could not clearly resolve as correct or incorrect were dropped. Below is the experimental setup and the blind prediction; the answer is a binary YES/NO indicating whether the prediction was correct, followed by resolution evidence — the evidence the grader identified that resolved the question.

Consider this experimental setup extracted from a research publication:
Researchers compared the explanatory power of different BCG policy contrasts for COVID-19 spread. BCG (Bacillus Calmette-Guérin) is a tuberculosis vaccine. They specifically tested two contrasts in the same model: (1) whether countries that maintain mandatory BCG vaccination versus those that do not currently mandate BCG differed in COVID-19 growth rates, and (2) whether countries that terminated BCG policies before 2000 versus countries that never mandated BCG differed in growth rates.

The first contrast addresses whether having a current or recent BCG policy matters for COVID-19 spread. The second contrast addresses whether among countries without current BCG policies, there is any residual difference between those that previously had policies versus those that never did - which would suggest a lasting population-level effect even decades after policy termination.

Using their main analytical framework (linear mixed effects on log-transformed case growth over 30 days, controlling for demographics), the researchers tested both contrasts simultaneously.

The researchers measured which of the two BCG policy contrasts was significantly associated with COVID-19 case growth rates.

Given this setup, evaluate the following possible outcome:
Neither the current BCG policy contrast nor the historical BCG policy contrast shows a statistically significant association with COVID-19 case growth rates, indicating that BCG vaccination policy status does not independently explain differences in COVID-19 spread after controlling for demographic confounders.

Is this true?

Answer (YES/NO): NO